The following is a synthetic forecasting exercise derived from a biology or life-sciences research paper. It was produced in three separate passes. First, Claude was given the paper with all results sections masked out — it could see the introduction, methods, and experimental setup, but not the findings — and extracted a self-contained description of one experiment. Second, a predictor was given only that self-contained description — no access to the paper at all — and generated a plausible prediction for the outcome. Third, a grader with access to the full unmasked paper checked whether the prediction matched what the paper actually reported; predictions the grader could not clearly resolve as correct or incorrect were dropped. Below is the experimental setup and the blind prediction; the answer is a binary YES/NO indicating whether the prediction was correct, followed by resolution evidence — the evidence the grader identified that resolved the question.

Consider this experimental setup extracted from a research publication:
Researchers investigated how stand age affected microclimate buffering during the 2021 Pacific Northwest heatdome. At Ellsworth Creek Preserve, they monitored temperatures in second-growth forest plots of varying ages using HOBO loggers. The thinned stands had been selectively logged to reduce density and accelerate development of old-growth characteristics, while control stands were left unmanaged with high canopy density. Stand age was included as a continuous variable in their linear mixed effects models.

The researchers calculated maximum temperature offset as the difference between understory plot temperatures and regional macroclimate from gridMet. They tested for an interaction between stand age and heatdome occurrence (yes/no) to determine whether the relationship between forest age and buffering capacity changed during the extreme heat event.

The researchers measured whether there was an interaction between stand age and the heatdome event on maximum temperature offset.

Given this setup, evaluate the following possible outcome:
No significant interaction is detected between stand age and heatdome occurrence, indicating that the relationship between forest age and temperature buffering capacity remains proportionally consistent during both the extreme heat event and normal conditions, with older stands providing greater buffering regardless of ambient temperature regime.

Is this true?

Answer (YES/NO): NO